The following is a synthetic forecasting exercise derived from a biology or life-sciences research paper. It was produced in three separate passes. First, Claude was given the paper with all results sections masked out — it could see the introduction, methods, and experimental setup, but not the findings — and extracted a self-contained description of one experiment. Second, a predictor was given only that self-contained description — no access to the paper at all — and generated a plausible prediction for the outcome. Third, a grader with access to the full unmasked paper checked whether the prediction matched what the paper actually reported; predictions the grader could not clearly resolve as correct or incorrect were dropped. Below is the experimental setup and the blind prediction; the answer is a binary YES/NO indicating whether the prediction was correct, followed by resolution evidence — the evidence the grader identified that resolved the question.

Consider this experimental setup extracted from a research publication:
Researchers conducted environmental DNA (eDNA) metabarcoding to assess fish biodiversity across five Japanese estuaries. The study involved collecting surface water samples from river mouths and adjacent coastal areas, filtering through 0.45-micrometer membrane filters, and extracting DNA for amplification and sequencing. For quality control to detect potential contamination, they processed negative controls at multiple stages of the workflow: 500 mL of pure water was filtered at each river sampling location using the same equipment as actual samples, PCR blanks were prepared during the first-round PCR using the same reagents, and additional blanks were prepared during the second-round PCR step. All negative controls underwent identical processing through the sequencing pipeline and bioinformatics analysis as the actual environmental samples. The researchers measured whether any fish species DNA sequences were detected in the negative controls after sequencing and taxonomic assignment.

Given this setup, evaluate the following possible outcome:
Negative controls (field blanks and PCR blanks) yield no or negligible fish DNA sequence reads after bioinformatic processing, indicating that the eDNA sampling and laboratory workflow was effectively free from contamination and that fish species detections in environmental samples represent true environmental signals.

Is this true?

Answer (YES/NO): NO